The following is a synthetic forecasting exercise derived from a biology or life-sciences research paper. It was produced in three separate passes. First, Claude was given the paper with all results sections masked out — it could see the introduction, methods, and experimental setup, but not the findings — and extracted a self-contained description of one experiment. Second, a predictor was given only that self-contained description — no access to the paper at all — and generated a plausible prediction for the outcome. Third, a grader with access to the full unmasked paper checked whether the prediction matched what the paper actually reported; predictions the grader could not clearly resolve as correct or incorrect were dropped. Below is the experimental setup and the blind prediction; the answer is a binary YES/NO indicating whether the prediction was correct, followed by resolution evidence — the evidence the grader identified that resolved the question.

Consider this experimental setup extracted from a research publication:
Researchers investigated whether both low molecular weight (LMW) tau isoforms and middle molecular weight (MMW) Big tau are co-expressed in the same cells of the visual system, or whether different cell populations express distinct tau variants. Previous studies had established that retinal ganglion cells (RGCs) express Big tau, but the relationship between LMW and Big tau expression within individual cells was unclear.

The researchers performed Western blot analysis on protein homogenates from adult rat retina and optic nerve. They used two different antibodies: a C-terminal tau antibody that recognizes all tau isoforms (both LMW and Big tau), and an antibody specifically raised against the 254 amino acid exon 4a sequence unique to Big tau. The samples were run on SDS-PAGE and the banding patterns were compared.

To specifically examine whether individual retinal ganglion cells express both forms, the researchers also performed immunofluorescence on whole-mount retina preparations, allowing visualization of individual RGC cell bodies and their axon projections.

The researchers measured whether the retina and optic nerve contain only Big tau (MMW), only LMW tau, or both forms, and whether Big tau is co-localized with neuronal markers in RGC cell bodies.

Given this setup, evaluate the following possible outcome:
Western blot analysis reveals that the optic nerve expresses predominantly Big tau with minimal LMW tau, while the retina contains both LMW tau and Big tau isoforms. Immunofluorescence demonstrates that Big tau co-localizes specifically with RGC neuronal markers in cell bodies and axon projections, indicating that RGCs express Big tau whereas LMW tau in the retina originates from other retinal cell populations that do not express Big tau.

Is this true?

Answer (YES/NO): NO